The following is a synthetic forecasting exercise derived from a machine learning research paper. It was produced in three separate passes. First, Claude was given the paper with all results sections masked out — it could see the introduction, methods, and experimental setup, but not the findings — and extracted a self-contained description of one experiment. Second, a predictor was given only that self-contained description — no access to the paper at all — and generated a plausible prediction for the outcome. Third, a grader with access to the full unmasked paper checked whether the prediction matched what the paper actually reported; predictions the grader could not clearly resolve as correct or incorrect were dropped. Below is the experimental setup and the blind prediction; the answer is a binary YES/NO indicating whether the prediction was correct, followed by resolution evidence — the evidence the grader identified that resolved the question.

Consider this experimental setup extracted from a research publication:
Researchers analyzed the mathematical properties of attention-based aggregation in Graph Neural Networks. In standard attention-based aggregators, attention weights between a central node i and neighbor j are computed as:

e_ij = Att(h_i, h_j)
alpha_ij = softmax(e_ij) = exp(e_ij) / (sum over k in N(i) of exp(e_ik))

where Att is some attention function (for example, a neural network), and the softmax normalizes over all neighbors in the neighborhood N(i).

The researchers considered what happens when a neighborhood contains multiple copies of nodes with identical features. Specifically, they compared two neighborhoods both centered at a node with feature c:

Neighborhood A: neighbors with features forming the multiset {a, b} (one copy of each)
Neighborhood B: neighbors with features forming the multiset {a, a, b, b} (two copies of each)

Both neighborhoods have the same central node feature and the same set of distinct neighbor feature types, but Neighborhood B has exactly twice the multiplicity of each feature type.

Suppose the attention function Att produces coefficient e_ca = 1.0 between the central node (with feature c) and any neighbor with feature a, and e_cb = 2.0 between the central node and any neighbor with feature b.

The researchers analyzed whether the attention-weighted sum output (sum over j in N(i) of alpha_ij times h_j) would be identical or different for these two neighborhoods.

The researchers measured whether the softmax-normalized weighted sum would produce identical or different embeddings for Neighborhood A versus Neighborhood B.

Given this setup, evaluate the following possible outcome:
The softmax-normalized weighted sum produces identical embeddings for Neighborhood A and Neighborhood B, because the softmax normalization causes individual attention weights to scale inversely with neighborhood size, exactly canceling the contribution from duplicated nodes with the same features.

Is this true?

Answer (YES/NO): YES